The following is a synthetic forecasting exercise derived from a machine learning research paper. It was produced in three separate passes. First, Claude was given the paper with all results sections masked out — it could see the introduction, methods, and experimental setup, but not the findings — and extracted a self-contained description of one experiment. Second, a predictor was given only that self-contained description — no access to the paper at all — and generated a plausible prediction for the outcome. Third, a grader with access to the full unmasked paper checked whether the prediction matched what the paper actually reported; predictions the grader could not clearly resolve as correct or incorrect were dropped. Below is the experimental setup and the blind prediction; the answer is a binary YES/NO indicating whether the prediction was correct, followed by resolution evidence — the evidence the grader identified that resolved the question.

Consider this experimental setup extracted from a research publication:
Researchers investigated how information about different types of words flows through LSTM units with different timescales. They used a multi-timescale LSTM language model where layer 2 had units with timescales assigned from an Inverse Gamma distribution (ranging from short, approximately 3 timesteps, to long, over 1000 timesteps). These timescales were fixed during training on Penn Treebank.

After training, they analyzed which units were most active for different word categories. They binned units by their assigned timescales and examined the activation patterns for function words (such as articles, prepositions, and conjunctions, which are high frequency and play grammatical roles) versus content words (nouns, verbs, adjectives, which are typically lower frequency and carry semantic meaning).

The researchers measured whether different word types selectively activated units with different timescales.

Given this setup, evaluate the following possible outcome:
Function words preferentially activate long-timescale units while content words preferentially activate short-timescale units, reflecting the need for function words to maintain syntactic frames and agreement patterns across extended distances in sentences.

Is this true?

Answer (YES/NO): NO